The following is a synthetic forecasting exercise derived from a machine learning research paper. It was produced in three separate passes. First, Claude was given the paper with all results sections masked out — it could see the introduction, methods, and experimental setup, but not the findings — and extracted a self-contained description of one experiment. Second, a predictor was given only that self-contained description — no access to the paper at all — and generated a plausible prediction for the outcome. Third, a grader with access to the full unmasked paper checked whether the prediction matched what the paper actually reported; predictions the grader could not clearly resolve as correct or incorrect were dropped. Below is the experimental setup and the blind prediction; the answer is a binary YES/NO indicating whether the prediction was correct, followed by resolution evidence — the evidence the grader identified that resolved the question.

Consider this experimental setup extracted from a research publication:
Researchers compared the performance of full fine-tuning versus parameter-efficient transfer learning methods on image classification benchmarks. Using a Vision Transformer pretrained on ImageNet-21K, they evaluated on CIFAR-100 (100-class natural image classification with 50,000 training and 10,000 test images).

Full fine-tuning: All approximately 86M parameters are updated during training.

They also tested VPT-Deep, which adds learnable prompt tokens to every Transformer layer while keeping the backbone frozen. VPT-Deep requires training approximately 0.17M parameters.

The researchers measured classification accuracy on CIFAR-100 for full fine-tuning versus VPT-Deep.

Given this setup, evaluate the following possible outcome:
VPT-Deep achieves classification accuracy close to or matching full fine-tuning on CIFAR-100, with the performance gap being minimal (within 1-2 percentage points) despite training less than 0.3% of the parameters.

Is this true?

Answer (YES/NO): NO